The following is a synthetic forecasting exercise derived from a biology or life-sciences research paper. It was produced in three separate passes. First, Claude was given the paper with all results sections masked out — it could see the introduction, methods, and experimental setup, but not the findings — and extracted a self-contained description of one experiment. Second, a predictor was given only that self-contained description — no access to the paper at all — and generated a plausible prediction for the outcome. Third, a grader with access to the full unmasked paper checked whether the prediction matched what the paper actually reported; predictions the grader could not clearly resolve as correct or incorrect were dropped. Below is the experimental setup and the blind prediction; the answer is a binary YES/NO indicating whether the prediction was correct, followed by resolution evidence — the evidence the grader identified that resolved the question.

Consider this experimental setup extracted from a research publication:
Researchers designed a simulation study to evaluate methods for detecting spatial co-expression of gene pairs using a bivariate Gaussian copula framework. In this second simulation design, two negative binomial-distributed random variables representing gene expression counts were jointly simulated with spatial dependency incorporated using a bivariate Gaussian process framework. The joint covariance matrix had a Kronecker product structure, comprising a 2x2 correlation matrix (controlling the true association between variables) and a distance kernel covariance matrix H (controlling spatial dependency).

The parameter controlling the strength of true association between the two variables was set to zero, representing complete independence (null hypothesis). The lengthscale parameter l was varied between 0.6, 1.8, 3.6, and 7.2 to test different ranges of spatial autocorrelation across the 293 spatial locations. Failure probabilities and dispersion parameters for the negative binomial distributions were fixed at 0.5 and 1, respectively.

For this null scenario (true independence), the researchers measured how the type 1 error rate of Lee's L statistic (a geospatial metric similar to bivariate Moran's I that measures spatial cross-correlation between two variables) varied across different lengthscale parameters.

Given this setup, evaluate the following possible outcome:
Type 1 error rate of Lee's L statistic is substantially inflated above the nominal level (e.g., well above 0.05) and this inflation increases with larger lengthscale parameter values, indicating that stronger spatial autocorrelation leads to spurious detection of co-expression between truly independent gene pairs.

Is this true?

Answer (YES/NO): YES